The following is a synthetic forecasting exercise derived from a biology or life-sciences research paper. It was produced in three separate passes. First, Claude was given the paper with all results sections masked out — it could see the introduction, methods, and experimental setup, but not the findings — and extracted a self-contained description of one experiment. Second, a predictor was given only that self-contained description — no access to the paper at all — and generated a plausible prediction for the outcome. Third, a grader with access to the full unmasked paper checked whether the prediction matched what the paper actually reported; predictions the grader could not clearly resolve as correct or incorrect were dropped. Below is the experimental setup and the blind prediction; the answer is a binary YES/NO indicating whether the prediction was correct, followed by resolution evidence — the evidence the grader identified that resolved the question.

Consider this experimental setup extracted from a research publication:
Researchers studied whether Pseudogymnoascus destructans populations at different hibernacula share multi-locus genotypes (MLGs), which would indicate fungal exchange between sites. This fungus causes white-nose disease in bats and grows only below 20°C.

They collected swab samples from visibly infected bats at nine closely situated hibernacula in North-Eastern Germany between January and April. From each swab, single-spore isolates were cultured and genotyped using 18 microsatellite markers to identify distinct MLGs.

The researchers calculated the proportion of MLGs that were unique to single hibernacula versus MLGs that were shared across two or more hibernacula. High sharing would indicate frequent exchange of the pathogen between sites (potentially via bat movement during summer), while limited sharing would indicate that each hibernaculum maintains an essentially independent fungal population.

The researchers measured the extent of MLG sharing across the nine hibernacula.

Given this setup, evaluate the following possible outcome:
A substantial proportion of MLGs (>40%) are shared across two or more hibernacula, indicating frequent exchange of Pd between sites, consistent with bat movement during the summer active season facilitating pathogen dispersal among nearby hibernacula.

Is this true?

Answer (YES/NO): NO